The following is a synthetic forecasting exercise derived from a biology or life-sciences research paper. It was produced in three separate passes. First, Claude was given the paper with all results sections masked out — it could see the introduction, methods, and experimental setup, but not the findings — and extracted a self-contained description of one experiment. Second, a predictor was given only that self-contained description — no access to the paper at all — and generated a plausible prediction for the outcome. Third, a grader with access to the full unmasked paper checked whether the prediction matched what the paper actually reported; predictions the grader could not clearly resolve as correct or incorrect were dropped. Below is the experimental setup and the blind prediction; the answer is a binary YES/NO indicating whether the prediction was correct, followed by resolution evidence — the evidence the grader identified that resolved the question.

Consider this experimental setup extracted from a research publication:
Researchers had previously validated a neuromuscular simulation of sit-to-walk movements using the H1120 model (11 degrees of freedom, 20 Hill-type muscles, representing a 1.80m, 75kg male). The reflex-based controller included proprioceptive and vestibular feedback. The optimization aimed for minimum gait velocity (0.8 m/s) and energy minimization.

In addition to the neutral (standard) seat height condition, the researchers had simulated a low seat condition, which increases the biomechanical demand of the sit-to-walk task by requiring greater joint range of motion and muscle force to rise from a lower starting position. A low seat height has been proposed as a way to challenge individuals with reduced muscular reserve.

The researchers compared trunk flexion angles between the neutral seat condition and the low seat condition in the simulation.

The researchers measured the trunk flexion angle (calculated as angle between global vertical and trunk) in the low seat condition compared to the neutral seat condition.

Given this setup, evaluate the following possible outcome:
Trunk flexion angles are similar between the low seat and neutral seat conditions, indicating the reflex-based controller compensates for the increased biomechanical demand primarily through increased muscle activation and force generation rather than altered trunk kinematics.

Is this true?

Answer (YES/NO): NO